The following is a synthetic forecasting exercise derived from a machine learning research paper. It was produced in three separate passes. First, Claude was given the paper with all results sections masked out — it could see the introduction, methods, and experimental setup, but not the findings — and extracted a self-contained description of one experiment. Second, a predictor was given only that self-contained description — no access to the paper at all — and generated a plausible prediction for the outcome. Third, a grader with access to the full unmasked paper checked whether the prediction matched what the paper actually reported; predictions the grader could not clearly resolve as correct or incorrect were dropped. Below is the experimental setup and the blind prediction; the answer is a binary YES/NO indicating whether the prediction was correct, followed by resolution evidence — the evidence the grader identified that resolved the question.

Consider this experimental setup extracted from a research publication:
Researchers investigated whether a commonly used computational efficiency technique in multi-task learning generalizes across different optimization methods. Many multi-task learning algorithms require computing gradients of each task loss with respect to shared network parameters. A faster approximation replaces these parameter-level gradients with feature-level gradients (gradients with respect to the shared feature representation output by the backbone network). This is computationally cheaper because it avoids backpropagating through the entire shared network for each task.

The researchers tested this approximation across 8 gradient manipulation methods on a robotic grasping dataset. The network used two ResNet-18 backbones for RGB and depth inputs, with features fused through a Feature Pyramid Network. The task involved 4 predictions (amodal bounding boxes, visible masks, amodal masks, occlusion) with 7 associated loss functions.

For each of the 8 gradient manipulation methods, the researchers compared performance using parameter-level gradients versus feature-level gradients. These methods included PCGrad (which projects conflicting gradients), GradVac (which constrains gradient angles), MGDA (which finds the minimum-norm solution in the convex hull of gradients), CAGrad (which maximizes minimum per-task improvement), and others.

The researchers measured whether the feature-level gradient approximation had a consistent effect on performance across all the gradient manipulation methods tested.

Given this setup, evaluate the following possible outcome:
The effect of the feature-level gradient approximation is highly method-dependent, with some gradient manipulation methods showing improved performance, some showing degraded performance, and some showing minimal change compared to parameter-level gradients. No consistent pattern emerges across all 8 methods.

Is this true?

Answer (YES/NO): YES